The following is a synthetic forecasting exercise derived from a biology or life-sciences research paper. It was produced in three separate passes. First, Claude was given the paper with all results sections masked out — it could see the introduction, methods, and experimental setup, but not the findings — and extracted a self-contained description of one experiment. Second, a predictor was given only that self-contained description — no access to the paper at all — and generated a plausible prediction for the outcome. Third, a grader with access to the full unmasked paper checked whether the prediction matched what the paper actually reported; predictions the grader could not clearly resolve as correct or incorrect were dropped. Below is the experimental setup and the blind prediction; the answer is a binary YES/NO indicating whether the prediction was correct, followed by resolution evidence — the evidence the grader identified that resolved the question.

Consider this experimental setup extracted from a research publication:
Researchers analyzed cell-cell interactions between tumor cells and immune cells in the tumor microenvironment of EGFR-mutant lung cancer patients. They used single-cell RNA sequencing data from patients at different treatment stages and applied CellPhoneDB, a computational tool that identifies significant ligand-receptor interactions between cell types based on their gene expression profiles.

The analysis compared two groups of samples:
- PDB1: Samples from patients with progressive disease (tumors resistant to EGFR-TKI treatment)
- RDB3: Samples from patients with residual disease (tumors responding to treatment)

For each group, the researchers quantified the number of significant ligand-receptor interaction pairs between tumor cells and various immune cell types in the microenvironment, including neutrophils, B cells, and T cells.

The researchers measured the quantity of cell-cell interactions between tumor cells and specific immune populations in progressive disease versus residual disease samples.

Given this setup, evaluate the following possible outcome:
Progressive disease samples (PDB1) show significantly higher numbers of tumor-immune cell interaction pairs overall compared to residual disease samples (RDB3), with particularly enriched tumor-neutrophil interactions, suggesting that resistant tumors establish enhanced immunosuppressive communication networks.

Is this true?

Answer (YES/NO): NO